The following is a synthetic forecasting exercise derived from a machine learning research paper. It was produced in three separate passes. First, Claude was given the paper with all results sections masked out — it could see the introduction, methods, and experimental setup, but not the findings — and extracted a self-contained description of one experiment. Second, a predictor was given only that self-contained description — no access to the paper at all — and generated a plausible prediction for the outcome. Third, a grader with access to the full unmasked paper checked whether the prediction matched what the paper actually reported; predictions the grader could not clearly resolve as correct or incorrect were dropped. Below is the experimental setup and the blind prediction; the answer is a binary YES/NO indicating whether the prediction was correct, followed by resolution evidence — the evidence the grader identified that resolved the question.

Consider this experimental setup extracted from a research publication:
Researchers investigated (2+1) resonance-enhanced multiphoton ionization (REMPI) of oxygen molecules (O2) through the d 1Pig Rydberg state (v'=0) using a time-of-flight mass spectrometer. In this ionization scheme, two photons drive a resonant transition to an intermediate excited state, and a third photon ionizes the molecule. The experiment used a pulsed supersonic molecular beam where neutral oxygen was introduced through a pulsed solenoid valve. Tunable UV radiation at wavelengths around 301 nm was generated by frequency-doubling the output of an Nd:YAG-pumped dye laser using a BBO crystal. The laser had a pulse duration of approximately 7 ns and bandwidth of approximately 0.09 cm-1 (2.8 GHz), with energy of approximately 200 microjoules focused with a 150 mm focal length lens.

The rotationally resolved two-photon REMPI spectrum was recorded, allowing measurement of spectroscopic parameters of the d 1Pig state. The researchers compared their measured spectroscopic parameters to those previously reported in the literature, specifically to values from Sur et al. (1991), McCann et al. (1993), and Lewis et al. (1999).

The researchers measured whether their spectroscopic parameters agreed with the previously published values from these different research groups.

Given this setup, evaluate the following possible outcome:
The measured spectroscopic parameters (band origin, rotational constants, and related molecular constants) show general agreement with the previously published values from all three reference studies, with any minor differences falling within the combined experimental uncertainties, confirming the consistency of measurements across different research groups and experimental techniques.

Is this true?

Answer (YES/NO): NO